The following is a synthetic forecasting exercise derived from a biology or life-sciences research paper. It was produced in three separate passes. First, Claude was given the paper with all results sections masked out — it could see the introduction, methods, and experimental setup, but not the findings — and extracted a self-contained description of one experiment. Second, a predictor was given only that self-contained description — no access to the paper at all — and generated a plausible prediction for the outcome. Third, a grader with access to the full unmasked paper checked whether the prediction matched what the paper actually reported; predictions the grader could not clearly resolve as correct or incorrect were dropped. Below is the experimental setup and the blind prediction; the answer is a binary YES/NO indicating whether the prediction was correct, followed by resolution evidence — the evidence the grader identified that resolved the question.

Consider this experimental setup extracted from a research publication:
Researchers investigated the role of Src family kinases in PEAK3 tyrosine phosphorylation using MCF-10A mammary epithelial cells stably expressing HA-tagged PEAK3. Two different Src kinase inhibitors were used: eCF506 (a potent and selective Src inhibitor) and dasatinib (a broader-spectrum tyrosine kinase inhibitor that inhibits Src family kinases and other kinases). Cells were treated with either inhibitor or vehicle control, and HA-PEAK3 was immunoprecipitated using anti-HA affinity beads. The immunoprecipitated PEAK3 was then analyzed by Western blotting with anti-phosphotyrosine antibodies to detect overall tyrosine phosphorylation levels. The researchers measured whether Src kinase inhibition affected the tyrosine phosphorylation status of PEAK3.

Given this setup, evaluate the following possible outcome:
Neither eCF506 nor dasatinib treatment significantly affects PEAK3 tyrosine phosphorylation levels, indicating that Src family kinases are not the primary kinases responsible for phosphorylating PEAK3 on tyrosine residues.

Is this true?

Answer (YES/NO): NO